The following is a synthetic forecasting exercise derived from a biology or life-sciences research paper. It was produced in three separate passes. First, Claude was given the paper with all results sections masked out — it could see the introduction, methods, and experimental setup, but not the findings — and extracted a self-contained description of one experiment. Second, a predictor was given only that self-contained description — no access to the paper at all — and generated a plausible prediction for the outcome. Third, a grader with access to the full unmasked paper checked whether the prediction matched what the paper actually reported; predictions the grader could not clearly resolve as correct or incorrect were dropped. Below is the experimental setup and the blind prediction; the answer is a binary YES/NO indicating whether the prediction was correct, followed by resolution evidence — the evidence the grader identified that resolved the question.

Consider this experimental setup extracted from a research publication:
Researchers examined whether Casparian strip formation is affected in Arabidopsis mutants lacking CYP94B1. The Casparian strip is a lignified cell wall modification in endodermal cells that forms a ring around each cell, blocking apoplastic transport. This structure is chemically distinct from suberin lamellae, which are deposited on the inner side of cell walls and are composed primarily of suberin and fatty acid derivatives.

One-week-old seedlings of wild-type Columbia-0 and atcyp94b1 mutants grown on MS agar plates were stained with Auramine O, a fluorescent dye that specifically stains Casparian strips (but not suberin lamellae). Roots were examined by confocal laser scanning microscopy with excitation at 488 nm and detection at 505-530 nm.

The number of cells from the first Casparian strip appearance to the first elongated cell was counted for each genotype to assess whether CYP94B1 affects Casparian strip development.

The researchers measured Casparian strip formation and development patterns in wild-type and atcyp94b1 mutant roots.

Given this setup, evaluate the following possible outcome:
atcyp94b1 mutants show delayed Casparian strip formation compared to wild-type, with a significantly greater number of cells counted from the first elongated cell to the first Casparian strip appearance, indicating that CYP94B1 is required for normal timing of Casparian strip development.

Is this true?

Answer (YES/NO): NO